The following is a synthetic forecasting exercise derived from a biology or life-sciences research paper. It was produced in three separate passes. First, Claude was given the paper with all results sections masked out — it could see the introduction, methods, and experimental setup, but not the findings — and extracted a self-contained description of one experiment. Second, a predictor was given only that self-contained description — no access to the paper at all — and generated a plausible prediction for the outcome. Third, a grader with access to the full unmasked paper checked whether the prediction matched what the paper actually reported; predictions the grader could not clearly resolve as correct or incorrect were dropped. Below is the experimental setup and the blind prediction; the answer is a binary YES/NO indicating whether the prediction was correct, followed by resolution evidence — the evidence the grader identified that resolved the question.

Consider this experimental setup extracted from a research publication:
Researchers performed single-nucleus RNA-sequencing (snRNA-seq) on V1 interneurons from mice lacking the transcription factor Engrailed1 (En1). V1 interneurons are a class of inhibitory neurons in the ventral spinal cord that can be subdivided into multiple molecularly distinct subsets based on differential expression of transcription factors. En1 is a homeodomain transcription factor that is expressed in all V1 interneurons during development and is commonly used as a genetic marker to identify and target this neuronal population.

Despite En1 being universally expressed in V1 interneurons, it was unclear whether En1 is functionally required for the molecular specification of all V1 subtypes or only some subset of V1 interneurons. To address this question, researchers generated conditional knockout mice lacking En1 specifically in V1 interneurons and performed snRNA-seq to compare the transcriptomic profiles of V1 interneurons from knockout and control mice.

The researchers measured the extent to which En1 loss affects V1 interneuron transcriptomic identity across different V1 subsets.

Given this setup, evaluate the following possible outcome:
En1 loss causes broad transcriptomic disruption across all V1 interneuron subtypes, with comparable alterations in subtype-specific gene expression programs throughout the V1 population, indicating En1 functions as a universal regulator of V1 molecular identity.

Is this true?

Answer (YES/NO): NO